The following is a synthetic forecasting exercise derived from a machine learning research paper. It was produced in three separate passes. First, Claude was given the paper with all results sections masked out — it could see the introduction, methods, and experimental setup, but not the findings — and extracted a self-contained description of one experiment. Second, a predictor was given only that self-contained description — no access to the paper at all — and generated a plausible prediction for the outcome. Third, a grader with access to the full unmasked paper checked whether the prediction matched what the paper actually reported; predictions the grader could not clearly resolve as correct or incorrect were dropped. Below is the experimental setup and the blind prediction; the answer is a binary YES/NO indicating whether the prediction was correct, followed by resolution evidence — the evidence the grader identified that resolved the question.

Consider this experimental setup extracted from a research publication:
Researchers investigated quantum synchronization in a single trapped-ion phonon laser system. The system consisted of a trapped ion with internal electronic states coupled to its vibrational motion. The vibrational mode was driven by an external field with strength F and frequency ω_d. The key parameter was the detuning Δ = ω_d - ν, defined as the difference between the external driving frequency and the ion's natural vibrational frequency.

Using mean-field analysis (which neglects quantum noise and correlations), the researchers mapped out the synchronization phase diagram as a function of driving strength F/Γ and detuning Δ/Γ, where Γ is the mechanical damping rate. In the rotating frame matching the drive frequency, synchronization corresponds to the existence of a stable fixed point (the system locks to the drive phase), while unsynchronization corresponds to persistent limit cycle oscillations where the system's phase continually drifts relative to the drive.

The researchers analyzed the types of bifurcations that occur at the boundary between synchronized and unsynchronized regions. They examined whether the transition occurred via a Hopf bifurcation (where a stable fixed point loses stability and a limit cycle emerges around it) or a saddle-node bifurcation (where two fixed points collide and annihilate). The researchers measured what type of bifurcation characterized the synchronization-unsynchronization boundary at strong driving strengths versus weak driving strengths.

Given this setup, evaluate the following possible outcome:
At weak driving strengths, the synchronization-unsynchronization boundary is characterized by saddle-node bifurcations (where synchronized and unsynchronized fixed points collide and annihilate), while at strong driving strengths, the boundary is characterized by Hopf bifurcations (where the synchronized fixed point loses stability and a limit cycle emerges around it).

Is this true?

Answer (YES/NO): YES